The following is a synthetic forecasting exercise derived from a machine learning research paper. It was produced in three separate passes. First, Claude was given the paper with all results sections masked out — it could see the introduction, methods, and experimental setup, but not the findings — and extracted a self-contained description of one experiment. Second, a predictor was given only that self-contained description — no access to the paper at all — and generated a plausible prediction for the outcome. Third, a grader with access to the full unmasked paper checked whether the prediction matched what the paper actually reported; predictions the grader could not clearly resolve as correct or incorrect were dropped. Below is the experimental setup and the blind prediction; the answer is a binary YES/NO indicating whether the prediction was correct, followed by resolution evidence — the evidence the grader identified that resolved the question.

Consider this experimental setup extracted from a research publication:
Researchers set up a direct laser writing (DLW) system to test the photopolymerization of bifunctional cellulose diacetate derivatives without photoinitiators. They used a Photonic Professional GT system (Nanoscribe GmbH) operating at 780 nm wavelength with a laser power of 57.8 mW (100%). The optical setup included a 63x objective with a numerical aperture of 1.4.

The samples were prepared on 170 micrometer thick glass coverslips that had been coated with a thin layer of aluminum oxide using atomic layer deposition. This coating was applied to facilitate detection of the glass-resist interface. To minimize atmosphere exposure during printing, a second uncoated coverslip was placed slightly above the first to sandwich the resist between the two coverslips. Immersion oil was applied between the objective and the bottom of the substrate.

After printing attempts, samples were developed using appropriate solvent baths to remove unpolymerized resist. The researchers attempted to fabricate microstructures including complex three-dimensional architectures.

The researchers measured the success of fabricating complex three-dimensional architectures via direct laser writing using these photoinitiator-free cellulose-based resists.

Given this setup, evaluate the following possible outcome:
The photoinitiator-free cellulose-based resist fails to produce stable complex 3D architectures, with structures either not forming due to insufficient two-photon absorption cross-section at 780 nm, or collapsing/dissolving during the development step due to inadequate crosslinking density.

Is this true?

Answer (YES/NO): NO